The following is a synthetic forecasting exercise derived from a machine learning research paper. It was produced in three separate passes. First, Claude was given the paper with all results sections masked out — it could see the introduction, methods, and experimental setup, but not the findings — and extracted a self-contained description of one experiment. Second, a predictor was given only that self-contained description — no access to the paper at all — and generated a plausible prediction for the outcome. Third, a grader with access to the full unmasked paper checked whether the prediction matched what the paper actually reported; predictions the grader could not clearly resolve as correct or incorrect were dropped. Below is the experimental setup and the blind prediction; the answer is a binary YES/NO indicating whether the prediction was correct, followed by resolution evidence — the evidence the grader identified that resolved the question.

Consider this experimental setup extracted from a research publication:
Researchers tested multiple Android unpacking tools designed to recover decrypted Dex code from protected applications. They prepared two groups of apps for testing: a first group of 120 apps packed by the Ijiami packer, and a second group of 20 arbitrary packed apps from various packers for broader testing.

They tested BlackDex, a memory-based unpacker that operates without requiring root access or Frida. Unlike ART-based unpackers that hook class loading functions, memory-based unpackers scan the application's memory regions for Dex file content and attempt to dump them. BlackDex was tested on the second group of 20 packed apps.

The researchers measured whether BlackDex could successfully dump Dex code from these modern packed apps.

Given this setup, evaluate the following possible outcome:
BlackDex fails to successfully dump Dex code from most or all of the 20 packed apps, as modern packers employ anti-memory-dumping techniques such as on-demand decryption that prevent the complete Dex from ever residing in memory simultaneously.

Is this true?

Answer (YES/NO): YES